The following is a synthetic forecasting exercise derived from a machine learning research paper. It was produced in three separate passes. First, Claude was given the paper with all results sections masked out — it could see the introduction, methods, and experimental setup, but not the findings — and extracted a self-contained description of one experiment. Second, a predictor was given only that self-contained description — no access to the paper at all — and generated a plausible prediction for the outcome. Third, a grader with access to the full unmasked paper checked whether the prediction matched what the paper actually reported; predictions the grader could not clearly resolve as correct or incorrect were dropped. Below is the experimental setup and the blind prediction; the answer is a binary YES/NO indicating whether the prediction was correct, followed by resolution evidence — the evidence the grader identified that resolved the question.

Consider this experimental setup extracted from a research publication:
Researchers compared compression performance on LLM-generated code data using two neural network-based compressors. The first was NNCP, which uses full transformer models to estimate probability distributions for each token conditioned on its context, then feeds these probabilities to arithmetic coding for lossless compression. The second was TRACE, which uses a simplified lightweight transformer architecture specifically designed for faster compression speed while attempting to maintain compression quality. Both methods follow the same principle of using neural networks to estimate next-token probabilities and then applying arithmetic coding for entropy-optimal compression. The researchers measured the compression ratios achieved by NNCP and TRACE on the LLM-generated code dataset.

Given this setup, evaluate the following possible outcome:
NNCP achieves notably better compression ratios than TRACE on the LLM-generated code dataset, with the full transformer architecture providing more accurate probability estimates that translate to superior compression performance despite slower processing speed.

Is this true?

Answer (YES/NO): YES